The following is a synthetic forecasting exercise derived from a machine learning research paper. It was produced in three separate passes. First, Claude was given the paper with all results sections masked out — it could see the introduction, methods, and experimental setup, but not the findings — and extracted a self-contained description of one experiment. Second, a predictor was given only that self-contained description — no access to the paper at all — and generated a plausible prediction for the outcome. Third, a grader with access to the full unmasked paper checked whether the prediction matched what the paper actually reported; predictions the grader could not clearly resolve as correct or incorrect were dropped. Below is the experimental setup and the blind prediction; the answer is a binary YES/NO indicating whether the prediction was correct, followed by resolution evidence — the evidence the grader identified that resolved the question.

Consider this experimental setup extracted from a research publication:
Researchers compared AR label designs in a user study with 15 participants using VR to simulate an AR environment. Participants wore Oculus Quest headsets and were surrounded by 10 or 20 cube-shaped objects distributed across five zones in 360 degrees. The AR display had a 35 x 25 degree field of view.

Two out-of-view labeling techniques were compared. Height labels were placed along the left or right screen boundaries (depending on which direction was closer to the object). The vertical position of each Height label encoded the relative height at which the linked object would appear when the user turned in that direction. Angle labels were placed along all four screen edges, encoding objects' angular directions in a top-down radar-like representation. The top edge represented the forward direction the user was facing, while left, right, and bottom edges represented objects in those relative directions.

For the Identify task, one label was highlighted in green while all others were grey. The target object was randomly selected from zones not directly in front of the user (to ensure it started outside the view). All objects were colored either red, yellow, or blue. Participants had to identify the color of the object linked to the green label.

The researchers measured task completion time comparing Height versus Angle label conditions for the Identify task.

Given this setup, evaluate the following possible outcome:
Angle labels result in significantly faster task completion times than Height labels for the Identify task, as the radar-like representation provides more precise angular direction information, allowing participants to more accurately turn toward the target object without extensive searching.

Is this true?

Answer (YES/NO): NO